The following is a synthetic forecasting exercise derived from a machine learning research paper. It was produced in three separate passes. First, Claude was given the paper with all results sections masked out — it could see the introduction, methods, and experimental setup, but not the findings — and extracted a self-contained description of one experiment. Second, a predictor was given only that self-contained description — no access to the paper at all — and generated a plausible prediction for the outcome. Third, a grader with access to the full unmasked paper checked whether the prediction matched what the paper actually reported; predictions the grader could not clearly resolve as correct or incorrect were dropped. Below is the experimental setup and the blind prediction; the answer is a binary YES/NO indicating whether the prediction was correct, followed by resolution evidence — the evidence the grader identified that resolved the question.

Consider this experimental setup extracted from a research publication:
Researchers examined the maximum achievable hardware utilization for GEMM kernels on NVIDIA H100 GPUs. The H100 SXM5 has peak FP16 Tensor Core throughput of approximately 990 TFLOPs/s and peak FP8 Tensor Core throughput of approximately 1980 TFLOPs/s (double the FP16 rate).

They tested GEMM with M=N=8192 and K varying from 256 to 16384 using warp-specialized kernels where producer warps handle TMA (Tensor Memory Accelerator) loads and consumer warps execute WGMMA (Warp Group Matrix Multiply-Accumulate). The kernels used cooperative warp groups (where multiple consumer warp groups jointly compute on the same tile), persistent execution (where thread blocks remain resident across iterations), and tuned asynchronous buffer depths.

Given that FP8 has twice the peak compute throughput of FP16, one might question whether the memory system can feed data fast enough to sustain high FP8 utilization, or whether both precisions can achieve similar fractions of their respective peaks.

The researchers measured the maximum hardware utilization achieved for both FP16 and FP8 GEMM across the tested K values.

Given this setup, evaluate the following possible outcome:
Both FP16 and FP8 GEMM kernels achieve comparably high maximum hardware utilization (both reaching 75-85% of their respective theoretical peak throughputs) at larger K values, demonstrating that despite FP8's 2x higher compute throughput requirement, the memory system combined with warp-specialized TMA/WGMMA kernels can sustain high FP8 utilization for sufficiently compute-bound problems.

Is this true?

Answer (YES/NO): YES